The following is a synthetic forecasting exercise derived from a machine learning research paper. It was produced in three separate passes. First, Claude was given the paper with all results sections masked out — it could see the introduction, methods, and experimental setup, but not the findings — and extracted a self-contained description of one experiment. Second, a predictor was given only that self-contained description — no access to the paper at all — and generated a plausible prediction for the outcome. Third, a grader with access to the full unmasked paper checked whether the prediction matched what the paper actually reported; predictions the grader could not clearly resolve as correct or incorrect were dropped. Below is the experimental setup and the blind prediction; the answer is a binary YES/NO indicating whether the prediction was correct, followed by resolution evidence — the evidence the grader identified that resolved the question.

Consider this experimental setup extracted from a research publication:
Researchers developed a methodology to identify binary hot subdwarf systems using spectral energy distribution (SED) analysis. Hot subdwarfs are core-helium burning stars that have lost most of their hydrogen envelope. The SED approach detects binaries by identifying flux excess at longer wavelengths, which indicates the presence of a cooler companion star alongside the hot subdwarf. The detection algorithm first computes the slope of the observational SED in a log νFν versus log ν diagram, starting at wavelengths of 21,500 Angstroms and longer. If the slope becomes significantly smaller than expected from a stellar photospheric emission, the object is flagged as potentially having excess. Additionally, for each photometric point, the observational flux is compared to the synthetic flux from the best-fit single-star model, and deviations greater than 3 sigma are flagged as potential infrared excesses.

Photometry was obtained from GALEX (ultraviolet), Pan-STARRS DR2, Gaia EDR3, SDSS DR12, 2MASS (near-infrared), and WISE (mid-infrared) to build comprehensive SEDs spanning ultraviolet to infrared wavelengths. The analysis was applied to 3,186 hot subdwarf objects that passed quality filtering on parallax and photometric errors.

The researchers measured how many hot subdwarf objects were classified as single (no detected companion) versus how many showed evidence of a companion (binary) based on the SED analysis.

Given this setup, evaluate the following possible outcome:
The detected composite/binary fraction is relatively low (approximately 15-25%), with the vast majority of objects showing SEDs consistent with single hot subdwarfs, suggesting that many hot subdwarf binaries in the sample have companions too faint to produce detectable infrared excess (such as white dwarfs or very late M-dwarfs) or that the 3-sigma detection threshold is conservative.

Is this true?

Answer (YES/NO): YES